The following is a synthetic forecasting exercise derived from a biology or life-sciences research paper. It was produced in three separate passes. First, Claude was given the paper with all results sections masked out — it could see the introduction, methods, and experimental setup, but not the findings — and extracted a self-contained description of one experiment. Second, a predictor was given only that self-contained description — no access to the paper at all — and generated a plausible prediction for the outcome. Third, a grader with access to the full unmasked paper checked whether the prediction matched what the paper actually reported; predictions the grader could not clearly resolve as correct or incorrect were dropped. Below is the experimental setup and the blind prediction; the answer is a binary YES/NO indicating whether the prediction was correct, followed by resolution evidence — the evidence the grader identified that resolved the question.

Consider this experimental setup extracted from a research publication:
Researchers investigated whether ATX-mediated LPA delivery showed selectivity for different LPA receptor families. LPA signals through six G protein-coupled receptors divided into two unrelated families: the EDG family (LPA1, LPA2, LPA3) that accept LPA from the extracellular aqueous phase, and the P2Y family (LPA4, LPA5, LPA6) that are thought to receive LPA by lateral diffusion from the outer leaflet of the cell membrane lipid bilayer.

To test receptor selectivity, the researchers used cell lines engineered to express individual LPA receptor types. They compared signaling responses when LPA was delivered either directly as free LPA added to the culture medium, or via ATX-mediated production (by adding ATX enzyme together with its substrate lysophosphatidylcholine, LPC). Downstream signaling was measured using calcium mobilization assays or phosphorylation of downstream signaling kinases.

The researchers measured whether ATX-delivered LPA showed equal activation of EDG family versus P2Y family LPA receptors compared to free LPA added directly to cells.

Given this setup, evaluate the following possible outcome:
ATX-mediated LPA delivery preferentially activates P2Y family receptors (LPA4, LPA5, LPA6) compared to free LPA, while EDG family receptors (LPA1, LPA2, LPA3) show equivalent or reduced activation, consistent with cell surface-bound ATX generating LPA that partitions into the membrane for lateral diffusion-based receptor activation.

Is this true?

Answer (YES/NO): YES